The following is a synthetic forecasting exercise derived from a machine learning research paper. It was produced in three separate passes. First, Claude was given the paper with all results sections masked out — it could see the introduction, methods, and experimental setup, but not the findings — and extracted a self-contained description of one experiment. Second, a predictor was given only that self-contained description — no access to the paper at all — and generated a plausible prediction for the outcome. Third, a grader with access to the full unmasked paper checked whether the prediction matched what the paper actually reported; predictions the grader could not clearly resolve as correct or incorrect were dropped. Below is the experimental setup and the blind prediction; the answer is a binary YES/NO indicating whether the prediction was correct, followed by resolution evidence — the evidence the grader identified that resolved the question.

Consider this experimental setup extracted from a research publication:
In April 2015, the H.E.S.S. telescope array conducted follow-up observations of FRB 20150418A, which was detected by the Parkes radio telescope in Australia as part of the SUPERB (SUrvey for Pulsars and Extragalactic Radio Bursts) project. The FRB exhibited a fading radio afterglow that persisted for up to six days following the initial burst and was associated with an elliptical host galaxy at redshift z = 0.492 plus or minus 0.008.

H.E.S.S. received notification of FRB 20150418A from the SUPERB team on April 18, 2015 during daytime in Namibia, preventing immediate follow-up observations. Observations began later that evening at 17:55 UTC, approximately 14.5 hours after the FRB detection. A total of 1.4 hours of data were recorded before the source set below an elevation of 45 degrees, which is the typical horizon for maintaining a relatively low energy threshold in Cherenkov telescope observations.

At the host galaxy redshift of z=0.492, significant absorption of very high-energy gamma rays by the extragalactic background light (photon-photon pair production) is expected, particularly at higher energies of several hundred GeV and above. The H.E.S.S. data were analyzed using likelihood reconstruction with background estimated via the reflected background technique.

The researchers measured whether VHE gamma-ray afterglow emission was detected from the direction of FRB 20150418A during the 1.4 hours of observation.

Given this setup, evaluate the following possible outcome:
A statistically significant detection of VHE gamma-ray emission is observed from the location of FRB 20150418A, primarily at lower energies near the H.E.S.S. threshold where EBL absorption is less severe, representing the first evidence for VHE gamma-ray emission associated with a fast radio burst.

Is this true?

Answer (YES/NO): NO